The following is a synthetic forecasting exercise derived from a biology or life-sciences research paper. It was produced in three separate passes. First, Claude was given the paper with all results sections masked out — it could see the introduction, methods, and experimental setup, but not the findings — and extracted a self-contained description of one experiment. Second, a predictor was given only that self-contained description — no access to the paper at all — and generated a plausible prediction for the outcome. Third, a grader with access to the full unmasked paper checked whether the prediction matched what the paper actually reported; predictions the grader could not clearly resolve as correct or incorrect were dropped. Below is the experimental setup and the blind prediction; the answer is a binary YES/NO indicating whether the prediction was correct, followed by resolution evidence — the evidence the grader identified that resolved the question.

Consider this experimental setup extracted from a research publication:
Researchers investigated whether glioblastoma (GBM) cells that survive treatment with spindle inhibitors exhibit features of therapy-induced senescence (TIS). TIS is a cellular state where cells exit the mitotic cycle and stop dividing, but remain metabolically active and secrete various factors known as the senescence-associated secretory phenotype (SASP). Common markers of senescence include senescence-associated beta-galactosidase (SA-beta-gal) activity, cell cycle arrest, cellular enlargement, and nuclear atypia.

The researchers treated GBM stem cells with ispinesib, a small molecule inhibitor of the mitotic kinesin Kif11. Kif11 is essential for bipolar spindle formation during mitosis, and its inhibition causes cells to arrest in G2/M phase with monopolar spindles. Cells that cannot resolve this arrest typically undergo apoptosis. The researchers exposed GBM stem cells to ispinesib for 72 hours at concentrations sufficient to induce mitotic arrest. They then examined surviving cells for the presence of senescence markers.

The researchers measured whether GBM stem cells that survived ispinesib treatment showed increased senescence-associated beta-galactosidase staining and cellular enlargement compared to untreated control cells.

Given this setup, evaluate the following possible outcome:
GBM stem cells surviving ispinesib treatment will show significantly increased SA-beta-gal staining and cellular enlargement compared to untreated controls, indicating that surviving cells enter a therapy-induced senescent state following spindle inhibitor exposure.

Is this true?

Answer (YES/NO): YES